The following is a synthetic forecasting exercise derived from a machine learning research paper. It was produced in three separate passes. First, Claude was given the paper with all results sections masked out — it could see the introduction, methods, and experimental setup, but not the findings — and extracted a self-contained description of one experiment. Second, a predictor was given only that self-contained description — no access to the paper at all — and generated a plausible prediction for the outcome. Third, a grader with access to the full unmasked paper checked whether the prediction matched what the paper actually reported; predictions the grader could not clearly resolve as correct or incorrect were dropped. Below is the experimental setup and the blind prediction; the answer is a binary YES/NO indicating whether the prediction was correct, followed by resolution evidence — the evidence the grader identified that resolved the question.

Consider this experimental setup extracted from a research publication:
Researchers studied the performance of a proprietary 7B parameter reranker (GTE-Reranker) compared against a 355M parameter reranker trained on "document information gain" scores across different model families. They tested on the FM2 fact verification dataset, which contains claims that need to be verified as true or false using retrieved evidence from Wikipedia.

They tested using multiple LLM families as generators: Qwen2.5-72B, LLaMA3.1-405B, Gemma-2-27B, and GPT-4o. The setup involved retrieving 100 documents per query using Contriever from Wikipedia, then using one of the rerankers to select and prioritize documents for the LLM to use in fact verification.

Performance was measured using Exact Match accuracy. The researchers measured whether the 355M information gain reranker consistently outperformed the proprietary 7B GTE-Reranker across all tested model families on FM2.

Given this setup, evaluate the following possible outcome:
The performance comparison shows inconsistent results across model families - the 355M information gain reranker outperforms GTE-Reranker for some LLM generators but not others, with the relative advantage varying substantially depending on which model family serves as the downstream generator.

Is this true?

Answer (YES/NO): YES